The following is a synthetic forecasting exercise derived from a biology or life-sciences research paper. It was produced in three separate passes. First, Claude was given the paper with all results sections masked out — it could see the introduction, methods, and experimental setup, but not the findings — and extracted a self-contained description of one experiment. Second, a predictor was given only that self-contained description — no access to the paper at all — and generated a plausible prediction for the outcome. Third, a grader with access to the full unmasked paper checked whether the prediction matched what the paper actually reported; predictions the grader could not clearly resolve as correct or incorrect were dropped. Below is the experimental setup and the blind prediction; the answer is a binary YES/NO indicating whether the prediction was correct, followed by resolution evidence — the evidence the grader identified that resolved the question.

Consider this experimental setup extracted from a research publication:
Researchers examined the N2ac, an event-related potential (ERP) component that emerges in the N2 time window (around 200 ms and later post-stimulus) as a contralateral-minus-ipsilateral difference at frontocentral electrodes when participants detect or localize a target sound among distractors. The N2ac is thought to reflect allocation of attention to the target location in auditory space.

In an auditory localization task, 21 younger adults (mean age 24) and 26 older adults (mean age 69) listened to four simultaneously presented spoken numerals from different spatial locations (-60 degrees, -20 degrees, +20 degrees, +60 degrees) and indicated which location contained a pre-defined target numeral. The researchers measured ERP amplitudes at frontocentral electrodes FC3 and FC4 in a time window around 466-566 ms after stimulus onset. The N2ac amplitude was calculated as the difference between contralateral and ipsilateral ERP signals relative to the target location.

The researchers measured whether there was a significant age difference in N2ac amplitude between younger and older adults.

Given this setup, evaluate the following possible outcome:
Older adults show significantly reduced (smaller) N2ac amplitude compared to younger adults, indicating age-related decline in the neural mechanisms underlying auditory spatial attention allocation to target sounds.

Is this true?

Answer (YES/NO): NO